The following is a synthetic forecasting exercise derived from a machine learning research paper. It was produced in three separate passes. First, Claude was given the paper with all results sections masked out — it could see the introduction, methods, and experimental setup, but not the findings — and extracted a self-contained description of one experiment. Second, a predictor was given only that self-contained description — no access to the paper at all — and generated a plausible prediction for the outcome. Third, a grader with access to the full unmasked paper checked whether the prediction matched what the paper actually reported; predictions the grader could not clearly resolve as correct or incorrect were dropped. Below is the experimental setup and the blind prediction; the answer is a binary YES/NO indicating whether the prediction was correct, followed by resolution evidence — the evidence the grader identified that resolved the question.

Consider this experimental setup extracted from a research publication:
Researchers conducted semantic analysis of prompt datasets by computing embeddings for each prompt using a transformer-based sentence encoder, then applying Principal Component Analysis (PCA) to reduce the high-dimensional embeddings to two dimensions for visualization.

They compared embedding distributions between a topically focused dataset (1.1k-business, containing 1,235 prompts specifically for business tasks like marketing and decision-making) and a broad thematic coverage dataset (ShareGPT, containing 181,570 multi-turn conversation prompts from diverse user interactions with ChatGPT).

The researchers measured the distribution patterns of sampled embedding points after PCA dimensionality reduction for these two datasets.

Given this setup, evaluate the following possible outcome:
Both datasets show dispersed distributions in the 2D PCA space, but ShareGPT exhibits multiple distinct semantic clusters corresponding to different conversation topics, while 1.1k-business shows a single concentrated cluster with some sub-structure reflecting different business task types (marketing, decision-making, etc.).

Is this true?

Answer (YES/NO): NO